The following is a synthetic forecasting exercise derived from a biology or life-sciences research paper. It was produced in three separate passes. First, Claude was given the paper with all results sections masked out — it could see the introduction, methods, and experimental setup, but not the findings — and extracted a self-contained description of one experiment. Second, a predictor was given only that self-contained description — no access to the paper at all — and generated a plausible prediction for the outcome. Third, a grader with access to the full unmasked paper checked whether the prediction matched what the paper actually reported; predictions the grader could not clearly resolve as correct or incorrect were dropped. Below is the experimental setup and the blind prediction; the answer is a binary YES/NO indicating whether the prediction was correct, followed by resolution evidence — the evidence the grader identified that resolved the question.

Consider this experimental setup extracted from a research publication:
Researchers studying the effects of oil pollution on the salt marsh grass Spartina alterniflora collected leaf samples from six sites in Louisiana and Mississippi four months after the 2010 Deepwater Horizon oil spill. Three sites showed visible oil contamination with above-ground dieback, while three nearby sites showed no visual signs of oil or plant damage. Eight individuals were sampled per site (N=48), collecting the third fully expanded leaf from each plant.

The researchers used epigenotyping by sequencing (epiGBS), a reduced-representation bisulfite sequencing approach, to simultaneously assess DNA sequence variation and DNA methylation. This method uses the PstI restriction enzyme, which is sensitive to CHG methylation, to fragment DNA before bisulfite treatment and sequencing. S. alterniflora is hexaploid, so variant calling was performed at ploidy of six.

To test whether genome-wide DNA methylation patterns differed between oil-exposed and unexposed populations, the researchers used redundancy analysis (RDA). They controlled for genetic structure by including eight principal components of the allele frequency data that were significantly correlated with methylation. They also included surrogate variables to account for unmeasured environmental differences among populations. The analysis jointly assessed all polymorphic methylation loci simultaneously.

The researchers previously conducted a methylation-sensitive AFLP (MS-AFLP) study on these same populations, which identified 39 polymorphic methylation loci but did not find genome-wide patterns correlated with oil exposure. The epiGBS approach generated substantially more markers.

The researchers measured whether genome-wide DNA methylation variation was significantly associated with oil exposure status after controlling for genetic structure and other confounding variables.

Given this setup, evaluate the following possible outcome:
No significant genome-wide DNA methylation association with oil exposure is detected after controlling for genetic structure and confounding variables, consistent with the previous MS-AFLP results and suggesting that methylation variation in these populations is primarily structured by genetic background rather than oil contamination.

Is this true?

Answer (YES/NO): NO